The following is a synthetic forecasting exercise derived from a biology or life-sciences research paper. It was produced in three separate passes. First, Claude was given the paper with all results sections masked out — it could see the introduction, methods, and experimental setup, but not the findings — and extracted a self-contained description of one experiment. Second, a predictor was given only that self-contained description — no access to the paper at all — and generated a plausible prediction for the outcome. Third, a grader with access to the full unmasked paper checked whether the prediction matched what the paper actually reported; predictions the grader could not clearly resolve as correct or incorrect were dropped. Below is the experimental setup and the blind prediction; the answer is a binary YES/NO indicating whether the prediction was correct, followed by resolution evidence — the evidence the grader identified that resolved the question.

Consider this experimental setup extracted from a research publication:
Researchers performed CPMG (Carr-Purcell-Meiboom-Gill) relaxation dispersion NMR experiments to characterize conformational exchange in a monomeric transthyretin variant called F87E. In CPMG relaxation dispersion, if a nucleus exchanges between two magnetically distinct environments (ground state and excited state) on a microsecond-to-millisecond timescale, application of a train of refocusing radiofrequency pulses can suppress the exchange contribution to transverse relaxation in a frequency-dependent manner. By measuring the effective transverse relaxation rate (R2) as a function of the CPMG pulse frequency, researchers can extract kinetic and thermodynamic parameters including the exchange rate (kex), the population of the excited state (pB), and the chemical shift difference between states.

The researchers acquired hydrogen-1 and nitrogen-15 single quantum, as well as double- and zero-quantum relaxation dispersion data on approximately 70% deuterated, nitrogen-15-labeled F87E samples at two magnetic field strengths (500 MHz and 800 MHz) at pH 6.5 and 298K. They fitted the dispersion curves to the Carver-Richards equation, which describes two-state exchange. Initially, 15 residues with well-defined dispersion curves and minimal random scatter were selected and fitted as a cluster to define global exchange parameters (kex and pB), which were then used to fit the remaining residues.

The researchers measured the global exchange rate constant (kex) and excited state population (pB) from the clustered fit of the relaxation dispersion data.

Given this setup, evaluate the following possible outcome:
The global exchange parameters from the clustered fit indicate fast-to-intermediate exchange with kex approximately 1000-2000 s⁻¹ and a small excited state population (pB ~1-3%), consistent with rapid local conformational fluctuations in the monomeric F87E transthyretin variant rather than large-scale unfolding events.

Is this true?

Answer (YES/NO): NO